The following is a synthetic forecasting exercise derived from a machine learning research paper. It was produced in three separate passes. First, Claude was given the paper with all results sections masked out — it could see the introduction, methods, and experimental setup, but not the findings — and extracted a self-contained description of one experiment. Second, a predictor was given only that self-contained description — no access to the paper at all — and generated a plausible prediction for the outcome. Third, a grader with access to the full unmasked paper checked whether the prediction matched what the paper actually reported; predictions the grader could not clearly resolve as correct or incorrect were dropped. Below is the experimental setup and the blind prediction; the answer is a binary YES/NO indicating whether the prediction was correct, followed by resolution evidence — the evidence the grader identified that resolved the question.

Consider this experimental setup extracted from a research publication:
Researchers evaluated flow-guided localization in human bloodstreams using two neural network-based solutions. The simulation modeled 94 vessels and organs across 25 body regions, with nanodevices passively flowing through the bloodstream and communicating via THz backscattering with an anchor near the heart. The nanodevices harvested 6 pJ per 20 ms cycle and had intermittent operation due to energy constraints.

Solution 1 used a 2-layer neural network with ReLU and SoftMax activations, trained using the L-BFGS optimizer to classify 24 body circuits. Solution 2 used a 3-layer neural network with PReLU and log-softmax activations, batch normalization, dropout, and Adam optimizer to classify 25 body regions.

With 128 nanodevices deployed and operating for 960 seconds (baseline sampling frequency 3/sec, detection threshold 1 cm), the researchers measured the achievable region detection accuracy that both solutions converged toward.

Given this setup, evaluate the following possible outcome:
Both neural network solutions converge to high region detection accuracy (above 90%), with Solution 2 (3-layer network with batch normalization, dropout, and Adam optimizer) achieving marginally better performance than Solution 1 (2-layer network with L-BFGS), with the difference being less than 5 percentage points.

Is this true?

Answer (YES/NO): NO